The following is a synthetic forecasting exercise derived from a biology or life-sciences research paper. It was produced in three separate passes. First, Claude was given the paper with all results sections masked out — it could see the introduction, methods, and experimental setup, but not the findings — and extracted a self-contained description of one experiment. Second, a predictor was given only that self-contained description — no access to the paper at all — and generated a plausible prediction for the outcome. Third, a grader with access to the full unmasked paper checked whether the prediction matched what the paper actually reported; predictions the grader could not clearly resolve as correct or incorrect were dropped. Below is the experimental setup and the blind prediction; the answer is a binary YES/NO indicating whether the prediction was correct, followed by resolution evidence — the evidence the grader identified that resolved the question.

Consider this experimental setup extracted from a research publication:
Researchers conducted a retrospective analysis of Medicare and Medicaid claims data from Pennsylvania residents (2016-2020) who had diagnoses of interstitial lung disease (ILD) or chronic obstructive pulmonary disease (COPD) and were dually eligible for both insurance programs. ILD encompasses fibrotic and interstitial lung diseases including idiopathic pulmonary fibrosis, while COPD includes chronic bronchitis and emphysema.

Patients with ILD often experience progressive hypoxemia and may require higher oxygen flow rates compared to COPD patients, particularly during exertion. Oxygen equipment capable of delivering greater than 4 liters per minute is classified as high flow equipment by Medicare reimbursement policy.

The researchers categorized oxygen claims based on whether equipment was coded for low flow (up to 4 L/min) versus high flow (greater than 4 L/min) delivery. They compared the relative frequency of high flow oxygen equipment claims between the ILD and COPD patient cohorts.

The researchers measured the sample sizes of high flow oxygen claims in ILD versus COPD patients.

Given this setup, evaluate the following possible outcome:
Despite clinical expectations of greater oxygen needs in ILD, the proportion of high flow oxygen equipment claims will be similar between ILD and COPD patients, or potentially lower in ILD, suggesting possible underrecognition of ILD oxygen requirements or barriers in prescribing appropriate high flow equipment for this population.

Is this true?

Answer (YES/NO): NO